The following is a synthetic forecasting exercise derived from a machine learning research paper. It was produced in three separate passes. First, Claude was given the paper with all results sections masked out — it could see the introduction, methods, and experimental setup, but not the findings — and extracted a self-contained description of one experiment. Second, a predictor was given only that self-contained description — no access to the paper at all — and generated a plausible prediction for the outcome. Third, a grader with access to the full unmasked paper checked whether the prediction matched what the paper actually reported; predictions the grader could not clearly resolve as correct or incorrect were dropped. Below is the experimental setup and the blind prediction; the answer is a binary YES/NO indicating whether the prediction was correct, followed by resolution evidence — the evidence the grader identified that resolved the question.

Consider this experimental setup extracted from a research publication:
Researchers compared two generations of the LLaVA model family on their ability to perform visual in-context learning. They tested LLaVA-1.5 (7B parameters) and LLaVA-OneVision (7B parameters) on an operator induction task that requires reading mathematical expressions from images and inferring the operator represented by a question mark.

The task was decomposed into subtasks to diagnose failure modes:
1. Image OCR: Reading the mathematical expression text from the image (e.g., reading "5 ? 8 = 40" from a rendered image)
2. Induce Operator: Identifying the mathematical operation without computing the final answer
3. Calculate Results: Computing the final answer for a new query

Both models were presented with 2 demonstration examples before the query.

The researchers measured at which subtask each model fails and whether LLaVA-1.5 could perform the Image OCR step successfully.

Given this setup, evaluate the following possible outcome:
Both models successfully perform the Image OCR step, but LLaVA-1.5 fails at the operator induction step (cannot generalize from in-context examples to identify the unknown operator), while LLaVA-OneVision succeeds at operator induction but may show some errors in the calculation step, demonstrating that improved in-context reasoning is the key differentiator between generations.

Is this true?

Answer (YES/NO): NO